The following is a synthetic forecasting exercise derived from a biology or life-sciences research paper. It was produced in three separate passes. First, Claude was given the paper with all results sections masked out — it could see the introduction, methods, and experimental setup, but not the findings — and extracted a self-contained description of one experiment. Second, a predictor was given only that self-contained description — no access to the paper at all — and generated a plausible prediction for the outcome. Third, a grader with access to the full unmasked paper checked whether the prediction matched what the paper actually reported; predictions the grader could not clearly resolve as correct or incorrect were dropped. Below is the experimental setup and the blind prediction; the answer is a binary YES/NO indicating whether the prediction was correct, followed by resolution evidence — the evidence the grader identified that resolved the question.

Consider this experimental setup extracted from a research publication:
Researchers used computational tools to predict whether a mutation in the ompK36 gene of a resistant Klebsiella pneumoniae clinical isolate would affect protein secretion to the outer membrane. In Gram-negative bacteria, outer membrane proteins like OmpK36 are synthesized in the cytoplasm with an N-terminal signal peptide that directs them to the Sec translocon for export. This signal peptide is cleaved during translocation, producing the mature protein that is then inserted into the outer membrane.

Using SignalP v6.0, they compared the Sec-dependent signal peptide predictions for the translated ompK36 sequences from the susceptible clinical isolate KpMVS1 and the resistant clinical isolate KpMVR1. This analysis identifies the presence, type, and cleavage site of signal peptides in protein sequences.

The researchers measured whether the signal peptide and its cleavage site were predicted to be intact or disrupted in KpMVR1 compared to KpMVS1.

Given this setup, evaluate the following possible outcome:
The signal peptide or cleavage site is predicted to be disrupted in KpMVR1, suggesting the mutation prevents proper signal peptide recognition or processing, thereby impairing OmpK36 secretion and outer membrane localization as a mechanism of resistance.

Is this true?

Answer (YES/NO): YES